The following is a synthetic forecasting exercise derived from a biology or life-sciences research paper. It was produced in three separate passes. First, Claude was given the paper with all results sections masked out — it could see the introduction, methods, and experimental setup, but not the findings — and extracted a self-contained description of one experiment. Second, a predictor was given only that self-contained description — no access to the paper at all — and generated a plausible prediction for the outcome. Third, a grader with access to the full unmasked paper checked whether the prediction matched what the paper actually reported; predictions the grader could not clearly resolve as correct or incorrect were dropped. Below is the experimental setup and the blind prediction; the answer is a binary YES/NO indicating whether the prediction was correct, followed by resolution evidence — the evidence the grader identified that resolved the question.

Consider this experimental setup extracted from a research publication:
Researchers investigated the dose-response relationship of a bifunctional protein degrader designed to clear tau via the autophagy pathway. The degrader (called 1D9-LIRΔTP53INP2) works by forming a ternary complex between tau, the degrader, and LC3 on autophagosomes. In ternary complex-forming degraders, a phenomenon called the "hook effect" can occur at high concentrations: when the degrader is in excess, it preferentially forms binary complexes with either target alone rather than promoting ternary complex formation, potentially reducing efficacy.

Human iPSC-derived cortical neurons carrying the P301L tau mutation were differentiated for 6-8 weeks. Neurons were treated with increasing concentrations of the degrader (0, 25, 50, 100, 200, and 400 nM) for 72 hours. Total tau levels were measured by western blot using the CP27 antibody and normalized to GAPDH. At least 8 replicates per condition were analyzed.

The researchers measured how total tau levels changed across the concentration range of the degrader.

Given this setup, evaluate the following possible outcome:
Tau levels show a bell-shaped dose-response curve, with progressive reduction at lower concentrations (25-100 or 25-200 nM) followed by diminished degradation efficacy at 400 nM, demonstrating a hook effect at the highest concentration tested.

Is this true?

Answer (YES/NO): NO